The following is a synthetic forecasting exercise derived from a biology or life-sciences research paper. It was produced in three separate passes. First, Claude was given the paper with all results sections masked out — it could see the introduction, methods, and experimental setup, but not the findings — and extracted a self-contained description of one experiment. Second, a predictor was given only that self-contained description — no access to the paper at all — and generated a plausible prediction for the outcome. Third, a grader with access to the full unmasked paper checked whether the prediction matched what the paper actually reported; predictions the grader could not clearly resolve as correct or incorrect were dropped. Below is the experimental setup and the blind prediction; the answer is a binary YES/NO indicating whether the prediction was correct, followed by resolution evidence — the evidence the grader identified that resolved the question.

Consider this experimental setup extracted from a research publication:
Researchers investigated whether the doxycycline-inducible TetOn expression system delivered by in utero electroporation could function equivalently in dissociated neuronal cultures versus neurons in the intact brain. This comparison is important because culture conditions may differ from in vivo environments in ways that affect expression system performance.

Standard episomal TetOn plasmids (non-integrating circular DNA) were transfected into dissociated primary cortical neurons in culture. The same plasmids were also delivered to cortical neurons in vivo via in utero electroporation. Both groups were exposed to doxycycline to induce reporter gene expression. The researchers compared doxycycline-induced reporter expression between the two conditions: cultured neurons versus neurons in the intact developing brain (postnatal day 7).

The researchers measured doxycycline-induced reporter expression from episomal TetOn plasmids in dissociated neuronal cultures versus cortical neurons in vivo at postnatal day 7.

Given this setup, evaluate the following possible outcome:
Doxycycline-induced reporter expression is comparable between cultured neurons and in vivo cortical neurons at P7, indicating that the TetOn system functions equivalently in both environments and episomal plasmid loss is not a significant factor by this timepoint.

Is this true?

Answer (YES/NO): YES